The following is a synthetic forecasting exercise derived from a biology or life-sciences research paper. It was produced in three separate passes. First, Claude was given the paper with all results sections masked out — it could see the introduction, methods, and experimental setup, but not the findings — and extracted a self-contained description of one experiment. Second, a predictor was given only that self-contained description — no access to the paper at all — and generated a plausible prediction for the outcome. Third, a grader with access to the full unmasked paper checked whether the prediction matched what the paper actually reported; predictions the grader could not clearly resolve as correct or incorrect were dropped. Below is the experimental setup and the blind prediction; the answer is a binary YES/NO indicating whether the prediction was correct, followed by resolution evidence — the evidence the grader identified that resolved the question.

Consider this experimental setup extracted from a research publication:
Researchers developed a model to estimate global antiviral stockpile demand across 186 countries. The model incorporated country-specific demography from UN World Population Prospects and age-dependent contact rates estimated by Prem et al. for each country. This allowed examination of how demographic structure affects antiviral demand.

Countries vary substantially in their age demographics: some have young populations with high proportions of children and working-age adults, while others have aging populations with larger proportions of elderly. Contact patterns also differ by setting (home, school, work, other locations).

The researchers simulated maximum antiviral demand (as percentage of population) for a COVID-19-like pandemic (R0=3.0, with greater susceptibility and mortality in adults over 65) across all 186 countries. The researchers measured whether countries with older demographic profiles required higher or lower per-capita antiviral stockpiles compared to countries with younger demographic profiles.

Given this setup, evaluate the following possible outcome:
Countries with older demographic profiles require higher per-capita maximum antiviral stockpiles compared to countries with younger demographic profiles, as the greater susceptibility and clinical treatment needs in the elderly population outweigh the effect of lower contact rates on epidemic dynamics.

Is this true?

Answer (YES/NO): YES